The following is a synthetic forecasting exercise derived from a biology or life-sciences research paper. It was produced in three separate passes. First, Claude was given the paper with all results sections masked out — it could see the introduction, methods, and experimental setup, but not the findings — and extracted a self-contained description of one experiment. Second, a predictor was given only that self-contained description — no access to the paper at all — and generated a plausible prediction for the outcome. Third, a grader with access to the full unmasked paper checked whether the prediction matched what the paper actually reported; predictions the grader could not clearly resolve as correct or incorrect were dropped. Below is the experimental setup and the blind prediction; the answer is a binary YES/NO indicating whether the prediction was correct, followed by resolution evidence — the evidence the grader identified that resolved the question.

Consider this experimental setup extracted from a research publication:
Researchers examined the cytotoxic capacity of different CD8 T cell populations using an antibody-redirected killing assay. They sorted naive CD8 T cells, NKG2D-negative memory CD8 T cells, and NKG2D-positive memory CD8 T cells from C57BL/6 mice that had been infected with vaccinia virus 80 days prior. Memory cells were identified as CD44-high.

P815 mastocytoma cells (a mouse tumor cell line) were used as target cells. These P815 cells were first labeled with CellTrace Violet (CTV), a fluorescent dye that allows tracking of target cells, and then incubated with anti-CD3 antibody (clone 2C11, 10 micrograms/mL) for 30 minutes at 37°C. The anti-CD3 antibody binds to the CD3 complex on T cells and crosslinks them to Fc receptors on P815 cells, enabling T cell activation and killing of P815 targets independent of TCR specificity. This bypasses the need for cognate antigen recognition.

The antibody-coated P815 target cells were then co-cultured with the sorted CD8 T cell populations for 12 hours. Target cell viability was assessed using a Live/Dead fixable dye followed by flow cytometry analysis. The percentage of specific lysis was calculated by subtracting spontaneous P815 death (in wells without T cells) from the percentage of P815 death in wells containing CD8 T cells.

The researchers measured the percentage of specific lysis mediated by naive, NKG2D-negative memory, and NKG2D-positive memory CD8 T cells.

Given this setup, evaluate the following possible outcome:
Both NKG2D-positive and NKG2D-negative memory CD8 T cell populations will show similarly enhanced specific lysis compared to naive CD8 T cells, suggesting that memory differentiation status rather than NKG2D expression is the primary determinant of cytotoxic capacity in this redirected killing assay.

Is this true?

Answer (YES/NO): NO